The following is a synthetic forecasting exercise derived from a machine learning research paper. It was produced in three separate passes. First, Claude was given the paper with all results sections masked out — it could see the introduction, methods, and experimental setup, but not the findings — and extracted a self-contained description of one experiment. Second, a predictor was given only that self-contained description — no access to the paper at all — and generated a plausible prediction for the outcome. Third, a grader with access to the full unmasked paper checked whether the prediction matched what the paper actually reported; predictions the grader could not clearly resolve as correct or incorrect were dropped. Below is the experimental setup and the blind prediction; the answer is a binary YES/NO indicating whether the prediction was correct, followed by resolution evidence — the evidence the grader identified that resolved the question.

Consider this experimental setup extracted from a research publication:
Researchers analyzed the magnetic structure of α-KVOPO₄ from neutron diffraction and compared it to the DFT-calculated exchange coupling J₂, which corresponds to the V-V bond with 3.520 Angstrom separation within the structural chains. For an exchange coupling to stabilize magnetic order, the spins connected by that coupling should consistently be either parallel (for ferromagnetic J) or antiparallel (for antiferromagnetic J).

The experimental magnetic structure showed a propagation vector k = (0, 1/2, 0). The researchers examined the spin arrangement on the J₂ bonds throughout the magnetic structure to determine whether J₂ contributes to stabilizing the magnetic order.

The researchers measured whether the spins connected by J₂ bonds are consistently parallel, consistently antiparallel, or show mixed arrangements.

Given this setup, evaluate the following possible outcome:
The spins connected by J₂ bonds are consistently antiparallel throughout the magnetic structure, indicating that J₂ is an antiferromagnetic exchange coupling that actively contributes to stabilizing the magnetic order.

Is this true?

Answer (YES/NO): NO